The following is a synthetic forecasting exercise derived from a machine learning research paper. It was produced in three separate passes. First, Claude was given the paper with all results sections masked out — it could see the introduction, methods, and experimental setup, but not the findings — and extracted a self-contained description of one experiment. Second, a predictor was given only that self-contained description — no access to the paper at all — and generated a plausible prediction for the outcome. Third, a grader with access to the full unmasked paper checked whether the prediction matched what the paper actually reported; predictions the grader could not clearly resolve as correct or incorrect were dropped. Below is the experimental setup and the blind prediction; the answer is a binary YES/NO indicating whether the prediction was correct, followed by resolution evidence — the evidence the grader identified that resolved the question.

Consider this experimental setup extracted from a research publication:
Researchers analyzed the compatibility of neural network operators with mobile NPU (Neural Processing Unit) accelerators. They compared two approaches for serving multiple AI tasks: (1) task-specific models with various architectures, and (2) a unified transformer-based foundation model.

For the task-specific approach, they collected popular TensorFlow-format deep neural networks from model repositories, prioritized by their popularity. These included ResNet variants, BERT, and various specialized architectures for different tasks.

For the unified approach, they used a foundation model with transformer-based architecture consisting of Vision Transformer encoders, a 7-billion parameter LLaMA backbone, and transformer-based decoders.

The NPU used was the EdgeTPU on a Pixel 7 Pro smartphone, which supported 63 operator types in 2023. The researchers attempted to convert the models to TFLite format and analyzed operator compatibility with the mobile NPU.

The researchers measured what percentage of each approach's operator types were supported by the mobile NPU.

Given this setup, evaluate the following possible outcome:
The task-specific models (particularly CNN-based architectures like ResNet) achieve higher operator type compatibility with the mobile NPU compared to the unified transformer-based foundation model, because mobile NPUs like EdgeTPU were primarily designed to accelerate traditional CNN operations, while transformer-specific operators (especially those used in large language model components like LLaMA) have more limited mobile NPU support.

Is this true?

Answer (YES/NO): NO